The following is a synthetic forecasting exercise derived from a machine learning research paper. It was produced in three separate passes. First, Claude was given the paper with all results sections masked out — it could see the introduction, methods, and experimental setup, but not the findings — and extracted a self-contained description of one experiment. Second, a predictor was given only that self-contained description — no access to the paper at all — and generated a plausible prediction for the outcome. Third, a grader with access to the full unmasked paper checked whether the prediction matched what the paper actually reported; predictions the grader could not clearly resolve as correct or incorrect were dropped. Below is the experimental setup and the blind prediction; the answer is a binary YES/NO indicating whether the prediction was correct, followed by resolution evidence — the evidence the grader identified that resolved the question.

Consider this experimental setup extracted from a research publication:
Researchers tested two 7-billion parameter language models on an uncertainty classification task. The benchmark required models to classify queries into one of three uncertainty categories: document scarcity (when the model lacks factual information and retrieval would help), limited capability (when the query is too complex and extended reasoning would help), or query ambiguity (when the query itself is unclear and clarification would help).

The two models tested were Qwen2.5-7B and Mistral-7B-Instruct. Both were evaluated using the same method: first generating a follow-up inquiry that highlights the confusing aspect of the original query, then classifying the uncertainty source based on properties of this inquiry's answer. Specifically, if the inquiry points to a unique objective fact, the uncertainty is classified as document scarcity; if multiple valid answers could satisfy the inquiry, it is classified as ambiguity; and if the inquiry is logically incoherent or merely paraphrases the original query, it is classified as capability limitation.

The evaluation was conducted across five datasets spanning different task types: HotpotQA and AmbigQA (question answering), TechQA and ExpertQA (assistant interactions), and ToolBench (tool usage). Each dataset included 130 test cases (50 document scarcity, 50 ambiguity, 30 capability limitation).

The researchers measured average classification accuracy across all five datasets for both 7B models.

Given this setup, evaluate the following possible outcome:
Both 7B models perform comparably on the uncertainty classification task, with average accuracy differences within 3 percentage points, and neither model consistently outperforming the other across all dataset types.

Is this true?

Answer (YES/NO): NO